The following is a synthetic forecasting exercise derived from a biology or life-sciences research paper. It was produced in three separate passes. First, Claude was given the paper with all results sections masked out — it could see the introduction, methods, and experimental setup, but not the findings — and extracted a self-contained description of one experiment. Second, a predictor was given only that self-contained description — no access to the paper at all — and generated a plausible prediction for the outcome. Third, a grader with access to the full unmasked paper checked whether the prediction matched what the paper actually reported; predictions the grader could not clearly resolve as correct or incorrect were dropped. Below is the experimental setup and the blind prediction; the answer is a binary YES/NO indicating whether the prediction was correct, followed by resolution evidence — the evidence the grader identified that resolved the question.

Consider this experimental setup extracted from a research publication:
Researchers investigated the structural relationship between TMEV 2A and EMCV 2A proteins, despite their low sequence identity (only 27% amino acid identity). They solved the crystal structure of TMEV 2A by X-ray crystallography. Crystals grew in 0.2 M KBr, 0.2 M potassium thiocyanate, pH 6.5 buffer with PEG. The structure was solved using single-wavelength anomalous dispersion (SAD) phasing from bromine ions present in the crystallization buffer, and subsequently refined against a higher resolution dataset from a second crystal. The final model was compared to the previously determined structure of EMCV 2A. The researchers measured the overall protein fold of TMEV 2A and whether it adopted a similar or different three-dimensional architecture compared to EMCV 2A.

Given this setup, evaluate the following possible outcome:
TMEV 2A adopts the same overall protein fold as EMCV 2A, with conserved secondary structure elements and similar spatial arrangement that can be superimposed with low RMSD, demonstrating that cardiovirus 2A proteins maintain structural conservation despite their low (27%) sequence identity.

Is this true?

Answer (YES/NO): YES